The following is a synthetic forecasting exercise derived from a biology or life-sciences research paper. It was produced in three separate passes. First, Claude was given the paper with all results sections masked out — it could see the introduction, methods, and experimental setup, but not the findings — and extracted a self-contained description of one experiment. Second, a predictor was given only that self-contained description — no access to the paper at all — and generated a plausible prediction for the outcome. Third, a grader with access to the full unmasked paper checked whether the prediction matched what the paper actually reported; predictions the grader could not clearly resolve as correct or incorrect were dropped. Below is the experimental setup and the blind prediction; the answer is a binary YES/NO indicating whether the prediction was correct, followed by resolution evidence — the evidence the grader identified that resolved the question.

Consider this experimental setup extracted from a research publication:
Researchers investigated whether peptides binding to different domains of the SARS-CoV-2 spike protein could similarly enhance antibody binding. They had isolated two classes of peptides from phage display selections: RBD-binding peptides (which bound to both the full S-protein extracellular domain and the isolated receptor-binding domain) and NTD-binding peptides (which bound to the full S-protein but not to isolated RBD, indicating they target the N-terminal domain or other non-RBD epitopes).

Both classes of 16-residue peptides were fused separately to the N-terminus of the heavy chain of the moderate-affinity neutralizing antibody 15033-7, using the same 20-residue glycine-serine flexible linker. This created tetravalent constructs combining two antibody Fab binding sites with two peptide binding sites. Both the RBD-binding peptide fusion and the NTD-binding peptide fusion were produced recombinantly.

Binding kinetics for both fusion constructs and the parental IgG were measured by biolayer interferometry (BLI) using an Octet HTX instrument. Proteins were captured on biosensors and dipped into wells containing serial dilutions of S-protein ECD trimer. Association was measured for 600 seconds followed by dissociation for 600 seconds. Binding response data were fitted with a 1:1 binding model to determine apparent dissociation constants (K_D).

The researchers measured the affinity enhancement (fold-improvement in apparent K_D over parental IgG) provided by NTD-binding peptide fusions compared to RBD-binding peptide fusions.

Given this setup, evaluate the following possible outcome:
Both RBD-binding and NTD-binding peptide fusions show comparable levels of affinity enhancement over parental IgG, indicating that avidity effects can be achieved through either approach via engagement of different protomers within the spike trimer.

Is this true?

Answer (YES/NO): NO